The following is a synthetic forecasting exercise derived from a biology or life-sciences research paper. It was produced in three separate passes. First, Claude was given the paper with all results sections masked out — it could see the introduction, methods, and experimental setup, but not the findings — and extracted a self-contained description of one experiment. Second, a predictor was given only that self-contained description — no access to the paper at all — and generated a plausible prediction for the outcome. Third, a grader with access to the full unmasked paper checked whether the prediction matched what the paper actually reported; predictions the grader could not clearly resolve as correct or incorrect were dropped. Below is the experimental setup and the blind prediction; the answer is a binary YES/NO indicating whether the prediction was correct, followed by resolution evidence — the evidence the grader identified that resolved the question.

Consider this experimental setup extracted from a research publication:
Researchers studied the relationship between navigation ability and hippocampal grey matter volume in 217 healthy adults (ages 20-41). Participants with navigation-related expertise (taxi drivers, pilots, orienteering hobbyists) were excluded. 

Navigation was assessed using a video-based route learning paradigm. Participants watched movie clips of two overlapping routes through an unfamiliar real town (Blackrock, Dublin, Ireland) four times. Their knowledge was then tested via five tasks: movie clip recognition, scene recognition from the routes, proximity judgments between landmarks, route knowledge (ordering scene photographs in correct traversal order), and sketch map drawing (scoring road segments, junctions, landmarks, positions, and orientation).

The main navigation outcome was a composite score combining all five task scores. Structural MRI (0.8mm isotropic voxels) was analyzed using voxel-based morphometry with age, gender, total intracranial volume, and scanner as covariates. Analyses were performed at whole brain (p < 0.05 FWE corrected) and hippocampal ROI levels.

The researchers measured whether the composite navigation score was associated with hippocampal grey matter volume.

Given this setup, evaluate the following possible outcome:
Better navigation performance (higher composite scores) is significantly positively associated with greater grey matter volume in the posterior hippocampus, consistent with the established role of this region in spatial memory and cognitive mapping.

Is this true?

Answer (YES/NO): NO